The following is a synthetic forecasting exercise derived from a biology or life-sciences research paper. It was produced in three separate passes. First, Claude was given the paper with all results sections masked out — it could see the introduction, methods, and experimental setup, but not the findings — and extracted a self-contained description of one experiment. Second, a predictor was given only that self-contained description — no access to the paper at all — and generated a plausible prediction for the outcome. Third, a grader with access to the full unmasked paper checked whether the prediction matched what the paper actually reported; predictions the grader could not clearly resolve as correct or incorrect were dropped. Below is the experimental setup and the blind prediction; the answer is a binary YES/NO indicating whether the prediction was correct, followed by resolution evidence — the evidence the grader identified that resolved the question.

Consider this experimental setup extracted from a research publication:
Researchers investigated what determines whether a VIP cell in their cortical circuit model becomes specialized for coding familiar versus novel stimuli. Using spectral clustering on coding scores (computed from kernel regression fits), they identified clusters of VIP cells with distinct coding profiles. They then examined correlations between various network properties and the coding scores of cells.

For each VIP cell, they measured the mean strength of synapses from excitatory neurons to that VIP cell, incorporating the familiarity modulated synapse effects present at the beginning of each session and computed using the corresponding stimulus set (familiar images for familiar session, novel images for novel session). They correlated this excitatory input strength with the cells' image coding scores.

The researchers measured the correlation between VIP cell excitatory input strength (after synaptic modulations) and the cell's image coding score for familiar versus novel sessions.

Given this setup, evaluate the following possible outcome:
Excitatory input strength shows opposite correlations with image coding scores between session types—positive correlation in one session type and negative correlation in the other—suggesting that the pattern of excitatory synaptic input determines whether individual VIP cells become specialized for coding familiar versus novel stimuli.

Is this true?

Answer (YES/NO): NO